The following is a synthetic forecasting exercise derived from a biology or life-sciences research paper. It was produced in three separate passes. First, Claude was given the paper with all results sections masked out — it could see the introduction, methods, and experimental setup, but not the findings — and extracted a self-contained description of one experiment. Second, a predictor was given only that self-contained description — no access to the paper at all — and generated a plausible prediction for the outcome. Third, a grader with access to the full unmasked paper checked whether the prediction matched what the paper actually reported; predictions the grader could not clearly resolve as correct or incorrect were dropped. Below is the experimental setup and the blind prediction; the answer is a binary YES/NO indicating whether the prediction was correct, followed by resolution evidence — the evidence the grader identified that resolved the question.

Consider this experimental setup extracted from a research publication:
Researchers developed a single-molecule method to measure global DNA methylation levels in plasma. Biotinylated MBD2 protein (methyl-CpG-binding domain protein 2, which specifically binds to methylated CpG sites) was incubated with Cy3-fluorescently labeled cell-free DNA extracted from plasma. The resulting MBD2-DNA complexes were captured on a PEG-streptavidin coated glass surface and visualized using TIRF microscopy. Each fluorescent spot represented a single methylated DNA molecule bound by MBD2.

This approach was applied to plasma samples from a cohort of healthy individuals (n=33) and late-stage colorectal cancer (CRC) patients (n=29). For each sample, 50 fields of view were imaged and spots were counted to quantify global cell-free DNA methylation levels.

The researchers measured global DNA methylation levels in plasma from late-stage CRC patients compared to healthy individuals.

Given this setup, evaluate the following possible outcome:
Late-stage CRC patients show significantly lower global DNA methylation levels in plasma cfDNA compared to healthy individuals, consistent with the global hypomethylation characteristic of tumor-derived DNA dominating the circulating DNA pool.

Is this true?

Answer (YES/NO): YES